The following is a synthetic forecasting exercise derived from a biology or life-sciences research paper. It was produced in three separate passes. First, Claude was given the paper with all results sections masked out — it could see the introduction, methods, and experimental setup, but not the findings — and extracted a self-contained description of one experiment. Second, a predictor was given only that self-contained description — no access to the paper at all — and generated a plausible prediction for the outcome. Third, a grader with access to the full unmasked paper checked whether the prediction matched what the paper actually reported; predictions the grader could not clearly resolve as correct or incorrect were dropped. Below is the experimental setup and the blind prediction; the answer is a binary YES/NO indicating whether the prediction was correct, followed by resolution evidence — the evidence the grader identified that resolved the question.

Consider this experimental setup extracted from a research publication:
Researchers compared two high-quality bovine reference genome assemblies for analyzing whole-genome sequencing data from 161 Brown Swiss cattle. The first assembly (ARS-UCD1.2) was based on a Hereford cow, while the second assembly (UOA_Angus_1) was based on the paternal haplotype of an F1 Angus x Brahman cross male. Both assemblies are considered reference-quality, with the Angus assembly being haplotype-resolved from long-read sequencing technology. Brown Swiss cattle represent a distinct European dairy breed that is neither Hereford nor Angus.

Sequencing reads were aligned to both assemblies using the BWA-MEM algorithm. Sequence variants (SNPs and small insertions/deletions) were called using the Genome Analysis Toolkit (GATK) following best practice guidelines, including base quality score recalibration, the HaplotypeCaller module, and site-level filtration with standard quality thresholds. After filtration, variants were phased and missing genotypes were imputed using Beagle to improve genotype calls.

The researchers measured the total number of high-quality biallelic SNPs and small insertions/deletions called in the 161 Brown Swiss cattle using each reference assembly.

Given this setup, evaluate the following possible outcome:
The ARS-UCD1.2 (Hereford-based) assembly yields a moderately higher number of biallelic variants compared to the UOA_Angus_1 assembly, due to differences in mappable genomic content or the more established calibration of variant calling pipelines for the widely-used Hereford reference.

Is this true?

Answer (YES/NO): NO